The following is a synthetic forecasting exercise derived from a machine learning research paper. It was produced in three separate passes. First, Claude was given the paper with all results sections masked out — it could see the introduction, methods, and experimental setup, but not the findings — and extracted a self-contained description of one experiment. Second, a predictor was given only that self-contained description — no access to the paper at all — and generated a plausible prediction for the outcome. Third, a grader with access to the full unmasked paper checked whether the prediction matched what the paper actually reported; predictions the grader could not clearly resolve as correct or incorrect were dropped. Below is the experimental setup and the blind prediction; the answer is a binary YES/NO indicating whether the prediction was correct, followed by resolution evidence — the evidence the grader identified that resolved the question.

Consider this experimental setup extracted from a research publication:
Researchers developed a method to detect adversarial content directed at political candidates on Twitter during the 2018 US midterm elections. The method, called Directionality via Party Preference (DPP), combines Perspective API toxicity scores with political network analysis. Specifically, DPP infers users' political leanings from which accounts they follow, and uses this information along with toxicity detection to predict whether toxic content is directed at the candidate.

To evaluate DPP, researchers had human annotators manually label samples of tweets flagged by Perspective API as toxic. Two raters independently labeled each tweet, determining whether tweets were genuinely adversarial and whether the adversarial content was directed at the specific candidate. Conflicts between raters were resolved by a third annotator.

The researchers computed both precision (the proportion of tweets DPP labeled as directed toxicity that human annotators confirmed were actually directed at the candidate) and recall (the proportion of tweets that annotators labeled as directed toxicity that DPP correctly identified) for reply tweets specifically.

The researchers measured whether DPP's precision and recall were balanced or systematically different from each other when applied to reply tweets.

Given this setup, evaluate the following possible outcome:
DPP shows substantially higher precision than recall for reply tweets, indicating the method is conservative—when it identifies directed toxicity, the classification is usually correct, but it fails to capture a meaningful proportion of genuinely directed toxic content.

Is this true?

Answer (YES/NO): NO